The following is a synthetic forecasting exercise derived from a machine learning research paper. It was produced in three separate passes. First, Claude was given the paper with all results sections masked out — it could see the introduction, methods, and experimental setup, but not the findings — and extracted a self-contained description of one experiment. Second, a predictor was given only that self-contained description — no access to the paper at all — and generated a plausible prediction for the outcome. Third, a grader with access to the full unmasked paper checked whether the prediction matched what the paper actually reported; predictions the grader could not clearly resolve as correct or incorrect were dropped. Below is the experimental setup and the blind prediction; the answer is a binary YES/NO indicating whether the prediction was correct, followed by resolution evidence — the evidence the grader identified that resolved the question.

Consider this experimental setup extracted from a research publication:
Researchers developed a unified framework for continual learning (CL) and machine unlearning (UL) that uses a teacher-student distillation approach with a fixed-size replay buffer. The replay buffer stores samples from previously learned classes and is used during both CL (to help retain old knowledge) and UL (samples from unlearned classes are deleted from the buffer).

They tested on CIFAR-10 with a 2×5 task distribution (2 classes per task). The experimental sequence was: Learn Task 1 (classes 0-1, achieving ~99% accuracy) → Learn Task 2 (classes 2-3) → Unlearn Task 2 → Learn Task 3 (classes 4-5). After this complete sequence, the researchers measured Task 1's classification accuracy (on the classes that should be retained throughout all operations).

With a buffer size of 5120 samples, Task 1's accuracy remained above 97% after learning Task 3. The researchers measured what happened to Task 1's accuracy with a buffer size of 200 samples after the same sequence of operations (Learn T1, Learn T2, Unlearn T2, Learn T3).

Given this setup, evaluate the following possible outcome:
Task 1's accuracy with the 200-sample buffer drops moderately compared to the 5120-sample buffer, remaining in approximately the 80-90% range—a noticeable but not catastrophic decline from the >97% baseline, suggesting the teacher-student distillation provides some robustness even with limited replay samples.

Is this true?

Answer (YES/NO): NO